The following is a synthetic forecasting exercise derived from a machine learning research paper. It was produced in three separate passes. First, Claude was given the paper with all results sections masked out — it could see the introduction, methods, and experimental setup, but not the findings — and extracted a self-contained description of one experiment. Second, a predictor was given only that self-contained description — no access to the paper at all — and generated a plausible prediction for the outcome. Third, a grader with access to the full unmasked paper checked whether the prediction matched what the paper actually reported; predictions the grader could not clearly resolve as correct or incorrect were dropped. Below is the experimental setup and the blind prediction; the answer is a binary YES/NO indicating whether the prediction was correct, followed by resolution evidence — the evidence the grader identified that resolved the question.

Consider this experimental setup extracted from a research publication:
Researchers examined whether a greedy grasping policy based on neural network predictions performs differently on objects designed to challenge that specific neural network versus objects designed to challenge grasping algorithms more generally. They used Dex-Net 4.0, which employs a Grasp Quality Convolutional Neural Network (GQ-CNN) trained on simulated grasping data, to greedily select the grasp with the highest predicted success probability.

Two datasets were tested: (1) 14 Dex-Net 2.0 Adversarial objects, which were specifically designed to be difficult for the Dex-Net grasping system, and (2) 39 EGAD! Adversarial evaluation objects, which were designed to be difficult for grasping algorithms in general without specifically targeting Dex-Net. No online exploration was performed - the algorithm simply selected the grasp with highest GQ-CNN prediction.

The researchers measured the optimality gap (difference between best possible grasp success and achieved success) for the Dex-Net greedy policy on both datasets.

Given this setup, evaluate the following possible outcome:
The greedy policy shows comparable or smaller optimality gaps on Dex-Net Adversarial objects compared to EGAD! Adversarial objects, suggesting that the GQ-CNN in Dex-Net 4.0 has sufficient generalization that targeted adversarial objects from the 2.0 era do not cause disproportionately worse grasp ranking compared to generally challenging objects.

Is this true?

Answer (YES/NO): YES